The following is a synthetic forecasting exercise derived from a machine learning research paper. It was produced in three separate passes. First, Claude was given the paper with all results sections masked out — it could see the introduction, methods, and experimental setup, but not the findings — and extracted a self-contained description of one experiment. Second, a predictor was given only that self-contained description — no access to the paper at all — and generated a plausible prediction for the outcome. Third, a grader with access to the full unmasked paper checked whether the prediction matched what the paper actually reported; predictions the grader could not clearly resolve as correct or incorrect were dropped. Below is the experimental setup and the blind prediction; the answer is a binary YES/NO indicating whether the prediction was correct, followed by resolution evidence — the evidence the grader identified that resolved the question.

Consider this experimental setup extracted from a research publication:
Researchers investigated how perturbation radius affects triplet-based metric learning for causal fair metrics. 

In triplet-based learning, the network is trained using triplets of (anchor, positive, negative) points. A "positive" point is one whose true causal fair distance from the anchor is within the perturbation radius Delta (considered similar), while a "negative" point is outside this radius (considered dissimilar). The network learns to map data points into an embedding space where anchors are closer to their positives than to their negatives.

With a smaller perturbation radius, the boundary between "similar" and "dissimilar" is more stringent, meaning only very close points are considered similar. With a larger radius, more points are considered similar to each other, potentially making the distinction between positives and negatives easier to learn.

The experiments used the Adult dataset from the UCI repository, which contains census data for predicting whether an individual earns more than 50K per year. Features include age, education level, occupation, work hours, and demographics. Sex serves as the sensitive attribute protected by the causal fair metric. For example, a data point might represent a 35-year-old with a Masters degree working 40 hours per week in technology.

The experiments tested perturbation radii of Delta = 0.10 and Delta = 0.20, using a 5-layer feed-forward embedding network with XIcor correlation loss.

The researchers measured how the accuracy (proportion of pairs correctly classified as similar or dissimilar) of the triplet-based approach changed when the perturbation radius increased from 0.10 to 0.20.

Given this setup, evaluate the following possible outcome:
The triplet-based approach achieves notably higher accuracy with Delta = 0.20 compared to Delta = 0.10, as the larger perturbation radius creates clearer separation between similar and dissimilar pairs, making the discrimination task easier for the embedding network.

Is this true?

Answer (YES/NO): YES